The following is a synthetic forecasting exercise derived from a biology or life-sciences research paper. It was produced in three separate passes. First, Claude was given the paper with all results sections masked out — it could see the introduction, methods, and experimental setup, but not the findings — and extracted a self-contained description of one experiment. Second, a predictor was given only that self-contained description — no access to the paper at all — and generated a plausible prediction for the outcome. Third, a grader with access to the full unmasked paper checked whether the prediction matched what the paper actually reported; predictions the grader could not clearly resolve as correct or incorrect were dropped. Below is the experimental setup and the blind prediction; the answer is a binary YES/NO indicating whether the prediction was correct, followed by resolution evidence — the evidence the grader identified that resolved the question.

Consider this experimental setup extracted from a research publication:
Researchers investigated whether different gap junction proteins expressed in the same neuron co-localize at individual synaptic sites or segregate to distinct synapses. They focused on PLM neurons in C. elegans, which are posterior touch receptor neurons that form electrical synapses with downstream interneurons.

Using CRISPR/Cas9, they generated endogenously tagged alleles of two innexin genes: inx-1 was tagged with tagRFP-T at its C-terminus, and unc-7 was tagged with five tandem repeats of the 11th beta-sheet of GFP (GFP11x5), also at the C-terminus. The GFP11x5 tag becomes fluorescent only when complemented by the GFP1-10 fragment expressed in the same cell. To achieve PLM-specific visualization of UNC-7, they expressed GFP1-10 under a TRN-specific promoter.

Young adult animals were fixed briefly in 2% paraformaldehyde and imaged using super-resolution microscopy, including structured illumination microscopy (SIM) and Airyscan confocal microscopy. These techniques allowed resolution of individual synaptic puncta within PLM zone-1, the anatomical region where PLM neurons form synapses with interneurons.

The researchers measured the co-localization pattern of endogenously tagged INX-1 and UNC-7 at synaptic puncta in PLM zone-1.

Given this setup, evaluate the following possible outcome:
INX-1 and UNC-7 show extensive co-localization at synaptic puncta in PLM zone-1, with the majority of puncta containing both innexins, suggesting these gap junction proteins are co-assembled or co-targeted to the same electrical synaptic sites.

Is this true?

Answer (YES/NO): YES